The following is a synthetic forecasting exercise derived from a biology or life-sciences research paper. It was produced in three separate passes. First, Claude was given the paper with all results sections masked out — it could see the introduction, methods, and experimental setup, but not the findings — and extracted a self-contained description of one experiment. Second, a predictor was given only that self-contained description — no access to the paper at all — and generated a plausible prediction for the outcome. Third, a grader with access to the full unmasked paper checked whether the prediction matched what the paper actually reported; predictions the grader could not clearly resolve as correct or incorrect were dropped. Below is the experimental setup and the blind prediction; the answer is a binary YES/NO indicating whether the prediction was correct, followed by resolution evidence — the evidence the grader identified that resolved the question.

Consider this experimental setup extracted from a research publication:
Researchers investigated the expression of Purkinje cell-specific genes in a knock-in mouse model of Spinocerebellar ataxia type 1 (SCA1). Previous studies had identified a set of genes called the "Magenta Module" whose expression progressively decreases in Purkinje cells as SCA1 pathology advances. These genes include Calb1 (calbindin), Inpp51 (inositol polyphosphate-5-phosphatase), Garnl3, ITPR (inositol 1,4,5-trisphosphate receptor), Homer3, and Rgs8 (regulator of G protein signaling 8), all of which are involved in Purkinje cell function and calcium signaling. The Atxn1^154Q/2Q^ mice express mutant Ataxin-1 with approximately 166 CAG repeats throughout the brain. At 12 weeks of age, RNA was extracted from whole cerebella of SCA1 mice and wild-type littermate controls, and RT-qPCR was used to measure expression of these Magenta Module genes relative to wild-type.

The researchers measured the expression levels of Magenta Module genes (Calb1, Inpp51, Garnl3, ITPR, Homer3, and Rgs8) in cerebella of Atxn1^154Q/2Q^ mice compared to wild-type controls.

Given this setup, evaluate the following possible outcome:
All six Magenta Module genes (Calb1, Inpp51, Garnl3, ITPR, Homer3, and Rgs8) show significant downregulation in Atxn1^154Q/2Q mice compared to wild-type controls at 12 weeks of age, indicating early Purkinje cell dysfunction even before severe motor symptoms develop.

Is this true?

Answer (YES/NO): YES